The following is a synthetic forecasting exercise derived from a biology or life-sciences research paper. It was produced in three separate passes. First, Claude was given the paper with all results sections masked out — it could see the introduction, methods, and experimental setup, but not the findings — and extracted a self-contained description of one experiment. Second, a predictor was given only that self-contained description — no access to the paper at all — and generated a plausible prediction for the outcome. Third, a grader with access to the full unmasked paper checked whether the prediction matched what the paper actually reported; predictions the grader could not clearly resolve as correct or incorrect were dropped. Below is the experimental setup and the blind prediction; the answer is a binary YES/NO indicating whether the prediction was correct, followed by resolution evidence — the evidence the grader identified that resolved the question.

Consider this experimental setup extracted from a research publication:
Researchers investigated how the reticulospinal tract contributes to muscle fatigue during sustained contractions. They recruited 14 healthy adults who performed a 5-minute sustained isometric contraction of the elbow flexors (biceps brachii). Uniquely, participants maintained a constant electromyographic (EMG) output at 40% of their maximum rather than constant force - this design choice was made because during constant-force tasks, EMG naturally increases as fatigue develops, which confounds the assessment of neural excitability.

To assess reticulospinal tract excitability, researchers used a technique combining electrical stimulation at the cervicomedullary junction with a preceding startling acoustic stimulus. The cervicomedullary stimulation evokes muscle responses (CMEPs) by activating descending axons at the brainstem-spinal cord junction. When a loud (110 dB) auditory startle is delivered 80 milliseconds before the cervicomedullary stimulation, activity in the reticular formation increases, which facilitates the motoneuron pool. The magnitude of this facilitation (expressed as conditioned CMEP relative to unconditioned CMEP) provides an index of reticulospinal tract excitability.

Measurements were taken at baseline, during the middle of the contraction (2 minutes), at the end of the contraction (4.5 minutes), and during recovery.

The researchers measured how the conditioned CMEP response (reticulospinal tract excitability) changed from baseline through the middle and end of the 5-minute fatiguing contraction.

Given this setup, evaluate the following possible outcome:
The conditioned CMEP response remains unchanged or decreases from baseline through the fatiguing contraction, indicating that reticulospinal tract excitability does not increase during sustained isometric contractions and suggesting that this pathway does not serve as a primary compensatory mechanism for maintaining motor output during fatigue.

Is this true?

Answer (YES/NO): YES